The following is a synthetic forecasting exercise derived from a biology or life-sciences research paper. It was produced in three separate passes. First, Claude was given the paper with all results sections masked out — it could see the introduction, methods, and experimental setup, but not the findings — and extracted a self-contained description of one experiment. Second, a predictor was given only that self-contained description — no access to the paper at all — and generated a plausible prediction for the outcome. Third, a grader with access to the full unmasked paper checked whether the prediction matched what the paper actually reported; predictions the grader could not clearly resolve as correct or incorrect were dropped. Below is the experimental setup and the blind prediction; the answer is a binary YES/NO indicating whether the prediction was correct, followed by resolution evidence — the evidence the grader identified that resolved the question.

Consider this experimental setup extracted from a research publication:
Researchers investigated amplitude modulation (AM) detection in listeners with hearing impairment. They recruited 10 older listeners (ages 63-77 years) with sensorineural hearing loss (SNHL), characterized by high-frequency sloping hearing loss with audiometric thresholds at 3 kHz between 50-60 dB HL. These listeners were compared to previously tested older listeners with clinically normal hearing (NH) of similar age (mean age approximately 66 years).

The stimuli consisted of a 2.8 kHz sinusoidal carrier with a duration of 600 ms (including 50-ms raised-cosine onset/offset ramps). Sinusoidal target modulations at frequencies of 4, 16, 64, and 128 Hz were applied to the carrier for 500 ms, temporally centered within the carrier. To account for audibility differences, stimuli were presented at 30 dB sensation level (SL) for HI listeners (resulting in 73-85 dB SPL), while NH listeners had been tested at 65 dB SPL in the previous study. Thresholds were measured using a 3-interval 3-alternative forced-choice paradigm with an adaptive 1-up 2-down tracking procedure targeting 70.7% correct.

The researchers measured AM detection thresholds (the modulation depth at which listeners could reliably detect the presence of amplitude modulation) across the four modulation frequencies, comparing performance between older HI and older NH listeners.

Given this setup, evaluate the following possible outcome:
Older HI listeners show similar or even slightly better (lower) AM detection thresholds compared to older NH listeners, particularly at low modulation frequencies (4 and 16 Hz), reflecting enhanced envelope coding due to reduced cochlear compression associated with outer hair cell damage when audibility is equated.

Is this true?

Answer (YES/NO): NO